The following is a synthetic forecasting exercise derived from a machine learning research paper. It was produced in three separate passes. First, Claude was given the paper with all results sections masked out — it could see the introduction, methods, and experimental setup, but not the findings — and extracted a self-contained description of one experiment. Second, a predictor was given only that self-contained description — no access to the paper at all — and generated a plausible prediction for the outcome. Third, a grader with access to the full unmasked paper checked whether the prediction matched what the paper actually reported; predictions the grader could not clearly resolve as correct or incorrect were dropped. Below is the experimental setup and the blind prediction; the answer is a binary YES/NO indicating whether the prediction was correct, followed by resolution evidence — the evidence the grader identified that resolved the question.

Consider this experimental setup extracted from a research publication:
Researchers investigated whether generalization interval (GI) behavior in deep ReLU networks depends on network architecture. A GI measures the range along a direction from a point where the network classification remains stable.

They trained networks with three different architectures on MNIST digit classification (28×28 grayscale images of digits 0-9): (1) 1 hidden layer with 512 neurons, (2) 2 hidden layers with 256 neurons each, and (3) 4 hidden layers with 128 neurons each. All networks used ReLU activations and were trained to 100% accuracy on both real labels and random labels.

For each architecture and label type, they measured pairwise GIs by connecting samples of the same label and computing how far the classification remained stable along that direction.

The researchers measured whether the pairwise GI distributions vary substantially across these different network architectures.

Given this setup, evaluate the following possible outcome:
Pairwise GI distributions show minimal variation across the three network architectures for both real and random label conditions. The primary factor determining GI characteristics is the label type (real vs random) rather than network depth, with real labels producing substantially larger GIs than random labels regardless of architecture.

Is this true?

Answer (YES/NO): NO